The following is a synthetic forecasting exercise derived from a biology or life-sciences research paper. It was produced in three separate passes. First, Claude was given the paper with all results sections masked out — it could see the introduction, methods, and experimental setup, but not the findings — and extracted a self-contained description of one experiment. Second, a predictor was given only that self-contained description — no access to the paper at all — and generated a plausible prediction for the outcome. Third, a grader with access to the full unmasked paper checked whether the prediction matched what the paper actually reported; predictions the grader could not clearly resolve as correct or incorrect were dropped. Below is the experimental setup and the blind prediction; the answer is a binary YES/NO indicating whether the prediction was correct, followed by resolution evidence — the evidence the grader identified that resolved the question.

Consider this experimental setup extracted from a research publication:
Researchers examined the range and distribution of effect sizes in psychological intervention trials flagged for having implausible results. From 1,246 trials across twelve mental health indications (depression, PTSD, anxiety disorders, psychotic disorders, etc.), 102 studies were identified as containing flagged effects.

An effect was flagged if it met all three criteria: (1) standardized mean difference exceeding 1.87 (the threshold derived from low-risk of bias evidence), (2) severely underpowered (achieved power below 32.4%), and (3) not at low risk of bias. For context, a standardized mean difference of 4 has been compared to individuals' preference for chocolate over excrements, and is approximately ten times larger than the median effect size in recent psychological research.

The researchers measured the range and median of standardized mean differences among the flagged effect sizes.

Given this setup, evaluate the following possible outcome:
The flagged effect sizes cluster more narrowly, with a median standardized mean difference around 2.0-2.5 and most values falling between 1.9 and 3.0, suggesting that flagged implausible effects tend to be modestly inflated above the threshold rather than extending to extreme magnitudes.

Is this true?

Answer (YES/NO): NO